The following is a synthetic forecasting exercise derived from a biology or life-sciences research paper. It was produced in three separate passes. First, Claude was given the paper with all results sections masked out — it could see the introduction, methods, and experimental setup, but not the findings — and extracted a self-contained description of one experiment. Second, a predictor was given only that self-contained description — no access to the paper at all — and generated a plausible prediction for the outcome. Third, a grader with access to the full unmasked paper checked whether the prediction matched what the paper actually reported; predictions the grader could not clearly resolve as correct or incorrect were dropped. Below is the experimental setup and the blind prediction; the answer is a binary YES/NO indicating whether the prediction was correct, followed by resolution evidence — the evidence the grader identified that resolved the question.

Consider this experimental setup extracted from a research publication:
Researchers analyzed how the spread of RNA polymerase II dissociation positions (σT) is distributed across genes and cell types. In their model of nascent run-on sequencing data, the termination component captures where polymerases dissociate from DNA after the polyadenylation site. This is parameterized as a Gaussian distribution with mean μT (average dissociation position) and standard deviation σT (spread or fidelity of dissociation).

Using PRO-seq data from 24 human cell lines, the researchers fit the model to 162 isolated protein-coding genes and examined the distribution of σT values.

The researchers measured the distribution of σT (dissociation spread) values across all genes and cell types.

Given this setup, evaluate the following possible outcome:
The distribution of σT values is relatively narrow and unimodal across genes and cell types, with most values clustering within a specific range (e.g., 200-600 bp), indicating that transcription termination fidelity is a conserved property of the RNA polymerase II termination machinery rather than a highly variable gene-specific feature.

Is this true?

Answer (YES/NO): NO